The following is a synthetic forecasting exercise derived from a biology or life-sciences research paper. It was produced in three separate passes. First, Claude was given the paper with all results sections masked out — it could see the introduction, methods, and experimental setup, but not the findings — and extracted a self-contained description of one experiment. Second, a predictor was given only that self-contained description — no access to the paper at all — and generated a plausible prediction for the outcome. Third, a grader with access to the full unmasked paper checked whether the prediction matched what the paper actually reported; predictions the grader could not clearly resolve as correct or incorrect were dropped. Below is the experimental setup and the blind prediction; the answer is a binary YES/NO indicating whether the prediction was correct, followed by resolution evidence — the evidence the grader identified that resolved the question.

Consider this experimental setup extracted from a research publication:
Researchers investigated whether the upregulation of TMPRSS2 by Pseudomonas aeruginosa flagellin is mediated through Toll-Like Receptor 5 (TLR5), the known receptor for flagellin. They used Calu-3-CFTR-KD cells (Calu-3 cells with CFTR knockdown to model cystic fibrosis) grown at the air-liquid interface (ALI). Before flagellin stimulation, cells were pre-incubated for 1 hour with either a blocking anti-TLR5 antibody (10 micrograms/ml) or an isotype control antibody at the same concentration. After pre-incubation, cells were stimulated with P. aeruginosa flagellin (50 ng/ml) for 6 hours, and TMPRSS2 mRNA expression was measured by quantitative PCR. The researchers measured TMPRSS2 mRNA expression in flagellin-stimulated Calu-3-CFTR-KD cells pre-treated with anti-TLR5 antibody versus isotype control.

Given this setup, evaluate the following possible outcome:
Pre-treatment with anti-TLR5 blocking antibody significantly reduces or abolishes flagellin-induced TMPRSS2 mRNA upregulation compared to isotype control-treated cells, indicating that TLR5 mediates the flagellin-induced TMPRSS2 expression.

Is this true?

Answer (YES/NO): YES